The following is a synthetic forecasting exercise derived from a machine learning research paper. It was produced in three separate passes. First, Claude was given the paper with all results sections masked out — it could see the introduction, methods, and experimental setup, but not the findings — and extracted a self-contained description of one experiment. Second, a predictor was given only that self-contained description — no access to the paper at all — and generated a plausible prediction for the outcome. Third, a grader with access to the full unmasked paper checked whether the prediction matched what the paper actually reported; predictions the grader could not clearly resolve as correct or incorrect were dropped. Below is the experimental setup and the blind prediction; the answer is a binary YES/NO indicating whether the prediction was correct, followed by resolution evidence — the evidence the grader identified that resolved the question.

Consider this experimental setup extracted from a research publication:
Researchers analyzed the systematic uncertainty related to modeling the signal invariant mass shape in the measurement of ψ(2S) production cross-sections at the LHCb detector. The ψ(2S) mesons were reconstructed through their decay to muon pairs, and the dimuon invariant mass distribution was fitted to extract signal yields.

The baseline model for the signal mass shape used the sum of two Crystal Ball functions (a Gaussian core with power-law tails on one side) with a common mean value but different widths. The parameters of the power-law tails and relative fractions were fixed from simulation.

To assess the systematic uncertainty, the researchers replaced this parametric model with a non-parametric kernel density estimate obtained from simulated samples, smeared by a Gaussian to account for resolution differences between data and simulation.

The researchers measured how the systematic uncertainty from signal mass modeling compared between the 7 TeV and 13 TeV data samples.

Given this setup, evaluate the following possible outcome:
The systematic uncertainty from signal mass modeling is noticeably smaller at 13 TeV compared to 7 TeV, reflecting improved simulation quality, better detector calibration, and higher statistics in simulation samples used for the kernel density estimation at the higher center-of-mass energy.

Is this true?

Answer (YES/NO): YES